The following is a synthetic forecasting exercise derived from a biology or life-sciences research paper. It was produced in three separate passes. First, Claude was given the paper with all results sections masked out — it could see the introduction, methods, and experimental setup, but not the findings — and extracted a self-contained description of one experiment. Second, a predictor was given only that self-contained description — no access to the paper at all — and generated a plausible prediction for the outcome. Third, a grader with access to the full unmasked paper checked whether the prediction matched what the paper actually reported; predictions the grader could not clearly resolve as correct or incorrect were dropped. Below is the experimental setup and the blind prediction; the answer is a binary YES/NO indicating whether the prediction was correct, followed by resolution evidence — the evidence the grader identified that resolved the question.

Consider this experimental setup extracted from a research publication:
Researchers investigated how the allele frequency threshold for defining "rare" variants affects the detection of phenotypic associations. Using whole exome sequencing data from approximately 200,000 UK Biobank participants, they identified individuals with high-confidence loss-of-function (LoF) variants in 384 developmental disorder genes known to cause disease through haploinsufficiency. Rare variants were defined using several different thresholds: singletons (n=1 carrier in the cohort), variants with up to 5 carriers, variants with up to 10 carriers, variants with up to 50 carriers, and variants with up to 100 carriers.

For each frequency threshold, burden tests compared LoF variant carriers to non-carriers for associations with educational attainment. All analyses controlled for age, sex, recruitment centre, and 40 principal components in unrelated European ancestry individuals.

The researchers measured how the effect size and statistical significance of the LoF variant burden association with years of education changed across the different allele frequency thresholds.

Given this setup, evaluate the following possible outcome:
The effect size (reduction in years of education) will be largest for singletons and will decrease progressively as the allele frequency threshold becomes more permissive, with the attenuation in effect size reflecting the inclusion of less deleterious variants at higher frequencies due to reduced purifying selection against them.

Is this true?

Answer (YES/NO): YES